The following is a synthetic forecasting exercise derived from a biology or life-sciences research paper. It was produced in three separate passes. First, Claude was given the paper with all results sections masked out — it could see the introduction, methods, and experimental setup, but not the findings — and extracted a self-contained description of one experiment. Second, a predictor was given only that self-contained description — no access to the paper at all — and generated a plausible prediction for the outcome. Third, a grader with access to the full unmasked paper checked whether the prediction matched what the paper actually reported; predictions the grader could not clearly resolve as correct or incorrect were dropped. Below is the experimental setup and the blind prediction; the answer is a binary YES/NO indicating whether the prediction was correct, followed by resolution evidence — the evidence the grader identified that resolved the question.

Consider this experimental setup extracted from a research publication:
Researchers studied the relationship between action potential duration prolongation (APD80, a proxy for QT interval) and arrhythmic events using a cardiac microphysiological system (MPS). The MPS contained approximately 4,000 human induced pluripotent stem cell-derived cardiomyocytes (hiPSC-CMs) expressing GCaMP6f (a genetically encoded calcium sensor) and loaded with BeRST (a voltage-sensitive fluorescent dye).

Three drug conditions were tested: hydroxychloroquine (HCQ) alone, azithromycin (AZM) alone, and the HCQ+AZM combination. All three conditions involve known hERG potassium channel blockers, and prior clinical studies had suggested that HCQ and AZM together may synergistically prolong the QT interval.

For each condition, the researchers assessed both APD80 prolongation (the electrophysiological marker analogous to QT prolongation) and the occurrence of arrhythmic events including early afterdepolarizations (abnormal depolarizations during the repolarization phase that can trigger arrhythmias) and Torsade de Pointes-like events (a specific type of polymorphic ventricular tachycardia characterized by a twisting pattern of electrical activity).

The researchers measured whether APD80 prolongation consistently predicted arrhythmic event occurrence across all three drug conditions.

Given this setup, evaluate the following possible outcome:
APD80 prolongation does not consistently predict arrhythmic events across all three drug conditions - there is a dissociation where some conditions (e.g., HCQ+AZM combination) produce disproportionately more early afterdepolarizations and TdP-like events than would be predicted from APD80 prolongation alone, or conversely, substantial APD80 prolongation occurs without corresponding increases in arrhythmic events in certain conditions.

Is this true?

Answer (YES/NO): YES